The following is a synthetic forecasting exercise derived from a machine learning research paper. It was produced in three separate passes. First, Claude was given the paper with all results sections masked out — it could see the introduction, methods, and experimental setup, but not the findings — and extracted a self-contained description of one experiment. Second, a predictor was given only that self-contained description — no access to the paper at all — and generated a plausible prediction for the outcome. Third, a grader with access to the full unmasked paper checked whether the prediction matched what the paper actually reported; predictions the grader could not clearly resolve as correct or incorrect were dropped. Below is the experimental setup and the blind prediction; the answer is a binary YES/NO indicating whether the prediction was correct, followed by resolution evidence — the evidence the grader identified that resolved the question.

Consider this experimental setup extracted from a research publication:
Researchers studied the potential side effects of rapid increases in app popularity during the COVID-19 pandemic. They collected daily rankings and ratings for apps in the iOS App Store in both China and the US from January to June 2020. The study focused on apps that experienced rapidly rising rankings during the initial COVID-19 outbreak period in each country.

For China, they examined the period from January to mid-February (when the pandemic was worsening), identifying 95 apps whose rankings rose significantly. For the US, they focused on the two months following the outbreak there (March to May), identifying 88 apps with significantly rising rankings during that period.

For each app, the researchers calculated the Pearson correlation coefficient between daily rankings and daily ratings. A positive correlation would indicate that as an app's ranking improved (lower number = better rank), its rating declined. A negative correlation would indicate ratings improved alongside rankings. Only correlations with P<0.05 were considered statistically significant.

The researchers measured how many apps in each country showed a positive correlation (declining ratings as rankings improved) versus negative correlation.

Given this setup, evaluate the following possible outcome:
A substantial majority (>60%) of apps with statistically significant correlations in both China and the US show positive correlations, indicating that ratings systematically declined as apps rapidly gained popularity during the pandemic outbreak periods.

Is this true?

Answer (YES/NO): NO